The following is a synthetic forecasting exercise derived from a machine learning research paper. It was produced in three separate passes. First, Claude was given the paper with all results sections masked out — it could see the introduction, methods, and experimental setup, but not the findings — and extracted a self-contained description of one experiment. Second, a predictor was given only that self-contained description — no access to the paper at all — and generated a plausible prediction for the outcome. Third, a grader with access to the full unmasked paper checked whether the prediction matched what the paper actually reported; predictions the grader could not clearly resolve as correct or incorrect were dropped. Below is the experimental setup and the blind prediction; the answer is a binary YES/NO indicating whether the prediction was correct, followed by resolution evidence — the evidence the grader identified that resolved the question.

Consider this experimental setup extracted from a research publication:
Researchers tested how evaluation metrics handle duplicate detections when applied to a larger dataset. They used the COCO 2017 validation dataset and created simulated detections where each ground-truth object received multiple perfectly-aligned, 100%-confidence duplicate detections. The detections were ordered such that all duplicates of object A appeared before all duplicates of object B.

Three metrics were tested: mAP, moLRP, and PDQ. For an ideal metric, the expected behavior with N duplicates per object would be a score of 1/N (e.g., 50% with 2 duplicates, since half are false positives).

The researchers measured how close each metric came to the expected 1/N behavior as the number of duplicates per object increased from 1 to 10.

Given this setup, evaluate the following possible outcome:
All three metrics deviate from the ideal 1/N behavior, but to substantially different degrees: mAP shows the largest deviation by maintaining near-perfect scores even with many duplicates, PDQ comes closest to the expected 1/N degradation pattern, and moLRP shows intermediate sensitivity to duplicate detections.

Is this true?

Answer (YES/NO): NO